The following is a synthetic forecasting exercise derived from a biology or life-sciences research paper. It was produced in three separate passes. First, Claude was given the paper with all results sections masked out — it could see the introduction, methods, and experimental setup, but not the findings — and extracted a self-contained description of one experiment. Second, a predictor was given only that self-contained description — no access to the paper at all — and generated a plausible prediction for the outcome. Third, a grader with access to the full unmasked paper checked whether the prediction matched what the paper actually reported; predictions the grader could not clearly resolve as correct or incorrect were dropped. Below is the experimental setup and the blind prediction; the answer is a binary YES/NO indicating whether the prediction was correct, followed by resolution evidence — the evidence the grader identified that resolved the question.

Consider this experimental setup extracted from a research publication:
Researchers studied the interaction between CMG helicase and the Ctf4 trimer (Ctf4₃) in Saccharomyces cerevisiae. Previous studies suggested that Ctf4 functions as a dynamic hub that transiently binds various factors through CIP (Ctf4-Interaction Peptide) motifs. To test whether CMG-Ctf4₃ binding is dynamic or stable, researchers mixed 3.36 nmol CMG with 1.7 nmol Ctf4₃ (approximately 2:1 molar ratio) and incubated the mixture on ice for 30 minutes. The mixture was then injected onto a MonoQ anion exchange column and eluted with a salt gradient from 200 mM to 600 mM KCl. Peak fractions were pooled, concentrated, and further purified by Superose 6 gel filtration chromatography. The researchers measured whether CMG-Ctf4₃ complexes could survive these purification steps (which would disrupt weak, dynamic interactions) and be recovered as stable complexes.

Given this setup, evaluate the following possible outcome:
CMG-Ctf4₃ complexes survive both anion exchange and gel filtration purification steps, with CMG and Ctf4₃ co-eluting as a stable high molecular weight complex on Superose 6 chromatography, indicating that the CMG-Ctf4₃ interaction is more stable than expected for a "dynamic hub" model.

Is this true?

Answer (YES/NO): YES